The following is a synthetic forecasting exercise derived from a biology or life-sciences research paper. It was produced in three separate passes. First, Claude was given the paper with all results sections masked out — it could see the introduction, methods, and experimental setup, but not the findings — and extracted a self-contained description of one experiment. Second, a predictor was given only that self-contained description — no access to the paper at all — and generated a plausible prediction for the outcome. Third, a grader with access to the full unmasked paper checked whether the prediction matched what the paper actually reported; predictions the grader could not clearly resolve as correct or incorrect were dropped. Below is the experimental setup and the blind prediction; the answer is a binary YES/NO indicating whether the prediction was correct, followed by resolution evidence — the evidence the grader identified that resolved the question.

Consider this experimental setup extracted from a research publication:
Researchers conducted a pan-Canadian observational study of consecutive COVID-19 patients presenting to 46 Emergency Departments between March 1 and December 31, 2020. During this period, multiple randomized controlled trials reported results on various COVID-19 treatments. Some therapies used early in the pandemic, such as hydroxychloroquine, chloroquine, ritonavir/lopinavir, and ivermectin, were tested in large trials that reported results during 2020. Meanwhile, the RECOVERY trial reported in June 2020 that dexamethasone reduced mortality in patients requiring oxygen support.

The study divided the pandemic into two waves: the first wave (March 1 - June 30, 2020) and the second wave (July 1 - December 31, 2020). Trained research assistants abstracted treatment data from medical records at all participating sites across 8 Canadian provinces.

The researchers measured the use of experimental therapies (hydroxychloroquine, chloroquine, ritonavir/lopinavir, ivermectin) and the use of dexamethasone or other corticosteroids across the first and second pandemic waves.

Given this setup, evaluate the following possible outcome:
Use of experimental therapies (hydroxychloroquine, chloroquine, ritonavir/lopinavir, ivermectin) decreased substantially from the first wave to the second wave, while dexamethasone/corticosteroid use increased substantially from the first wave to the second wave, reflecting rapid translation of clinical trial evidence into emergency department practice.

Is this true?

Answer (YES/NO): YES